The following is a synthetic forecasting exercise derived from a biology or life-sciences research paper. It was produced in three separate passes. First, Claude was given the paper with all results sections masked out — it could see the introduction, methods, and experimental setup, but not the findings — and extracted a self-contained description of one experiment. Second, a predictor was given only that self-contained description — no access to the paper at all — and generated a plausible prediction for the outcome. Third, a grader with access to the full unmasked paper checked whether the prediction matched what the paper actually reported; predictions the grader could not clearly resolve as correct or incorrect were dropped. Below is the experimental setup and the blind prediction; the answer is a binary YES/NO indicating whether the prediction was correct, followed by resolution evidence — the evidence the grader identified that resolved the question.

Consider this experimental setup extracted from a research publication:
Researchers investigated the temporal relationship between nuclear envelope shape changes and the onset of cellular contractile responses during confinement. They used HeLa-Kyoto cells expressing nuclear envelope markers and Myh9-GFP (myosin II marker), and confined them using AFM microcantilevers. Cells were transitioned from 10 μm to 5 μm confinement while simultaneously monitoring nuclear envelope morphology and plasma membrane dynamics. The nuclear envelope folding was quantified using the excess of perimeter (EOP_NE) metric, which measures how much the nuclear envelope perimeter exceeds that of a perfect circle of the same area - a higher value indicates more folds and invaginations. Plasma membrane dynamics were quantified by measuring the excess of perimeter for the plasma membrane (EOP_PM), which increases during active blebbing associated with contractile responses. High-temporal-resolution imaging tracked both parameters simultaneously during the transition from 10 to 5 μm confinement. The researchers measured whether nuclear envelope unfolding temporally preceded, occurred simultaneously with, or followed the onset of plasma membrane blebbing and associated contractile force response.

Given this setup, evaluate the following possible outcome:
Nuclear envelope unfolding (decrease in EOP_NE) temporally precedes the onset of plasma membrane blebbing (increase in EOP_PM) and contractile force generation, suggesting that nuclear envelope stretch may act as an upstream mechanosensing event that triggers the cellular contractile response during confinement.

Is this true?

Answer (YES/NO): YES